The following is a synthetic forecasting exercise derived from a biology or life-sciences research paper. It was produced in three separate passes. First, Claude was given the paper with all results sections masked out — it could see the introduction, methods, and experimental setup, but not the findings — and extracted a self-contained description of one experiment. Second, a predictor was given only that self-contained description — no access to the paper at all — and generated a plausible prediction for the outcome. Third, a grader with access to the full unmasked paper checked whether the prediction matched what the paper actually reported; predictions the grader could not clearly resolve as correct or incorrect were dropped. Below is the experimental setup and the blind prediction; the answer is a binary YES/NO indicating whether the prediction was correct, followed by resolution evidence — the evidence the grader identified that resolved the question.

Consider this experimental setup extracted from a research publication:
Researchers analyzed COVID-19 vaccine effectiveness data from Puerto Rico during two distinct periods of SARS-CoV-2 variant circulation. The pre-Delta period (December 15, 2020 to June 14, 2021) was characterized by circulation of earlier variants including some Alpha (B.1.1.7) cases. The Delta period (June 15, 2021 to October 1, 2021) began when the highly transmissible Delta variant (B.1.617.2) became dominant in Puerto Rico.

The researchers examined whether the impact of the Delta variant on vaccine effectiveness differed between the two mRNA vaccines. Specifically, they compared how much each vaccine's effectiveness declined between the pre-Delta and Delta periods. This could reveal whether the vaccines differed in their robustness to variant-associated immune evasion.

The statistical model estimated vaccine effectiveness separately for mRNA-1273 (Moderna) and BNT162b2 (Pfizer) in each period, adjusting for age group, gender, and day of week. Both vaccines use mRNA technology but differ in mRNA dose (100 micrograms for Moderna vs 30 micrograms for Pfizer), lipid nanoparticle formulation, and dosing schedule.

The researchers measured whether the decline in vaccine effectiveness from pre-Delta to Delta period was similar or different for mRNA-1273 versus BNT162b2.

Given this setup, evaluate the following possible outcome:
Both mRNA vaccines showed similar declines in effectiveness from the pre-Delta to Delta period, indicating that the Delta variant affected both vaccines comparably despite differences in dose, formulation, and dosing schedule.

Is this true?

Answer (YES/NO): NO